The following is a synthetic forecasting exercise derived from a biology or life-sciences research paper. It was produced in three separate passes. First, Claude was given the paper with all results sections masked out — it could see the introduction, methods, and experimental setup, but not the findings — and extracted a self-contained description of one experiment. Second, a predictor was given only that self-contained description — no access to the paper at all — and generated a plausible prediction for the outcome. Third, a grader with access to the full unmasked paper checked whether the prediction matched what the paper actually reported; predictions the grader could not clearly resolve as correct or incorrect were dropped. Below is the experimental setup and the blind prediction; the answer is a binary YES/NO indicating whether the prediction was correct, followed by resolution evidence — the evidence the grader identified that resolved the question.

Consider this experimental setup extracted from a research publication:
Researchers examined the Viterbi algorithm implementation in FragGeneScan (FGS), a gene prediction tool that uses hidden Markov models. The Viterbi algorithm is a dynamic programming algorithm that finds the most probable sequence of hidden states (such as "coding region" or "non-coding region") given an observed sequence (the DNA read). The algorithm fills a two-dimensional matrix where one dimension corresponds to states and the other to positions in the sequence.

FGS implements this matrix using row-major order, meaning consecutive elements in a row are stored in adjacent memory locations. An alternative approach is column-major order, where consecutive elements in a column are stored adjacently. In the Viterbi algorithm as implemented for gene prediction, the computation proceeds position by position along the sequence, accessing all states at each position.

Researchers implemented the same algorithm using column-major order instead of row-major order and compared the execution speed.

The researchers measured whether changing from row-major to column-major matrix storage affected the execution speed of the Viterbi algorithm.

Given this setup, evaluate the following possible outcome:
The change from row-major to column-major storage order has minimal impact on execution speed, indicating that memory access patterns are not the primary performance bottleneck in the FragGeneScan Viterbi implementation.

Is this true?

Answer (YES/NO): NO